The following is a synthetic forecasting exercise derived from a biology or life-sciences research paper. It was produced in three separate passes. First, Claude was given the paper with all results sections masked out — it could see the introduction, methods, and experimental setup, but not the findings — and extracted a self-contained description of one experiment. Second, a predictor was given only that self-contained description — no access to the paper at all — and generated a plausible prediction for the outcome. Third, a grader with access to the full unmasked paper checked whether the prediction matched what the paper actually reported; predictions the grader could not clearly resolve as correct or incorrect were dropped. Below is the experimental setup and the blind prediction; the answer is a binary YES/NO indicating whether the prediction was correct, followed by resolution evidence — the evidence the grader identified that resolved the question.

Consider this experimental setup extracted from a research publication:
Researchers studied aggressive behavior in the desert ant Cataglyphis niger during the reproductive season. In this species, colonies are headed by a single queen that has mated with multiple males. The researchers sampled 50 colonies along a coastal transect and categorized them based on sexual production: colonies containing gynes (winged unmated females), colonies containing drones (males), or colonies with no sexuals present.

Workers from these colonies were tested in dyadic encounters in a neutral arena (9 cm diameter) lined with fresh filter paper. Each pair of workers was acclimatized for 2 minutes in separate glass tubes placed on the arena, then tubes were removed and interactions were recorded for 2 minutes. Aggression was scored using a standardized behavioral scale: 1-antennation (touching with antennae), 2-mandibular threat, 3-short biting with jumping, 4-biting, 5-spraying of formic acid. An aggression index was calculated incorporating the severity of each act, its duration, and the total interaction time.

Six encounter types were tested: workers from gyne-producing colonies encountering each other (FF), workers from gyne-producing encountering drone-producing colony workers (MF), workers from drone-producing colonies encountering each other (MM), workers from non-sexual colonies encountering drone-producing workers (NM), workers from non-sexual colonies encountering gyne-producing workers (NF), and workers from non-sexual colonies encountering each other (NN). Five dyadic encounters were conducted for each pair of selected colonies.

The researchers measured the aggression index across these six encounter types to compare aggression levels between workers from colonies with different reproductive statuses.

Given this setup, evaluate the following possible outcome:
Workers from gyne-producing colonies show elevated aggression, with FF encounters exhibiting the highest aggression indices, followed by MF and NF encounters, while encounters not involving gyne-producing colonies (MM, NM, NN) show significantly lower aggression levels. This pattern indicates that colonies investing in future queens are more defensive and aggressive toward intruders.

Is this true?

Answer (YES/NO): NO